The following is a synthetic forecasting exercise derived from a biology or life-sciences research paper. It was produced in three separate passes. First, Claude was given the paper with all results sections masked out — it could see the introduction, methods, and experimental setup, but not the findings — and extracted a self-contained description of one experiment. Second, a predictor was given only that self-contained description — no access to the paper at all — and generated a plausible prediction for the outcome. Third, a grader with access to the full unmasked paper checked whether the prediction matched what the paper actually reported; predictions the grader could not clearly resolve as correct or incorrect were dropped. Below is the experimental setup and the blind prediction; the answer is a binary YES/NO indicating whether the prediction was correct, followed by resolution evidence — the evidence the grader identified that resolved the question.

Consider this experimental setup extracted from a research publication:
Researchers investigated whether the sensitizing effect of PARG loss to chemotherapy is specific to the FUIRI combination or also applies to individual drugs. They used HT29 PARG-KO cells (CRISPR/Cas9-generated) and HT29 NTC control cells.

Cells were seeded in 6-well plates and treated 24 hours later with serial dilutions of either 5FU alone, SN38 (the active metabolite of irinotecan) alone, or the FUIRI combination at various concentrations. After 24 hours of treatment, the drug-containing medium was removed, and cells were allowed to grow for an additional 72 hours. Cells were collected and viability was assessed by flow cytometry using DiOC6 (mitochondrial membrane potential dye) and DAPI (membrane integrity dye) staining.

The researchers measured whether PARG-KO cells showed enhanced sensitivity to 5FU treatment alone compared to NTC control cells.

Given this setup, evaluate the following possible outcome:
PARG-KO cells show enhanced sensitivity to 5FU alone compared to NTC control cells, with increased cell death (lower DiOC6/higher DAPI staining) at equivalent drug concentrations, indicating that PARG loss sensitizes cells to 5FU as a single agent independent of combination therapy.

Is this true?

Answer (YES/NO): YES